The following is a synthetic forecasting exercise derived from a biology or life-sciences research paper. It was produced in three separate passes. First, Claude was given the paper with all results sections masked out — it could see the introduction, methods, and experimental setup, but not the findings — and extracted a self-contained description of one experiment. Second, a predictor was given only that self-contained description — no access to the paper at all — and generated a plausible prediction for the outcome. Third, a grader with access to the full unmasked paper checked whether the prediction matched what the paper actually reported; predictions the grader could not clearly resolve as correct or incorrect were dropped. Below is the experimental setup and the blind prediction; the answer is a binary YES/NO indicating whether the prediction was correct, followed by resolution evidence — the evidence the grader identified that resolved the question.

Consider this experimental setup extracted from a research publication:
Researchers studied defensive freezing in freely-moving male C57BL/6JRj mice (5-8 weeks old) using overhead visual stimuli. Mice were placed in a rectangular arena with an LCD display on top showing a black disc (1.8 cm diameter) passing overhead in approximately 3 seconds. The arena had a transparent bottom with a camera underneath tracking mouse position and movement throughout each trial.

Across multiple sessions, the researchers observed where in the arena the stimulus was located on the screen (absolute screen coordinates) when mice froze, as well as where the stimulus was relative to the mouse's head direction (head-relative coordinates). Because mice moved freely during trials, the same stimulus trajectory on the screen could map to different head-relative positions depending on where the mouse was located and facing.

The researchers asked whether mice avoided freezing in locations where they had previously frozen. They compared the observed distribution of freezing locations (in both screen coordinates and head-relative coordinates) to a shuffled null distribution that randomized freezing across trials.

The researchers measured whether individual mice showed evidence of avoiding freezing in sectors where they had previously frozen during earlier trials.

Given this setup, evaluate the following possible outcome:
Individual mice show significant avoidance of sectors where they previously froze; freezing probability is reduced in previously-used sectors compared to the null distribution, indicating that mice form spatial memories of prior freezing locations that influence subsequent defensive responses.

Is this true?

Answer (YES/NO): NO